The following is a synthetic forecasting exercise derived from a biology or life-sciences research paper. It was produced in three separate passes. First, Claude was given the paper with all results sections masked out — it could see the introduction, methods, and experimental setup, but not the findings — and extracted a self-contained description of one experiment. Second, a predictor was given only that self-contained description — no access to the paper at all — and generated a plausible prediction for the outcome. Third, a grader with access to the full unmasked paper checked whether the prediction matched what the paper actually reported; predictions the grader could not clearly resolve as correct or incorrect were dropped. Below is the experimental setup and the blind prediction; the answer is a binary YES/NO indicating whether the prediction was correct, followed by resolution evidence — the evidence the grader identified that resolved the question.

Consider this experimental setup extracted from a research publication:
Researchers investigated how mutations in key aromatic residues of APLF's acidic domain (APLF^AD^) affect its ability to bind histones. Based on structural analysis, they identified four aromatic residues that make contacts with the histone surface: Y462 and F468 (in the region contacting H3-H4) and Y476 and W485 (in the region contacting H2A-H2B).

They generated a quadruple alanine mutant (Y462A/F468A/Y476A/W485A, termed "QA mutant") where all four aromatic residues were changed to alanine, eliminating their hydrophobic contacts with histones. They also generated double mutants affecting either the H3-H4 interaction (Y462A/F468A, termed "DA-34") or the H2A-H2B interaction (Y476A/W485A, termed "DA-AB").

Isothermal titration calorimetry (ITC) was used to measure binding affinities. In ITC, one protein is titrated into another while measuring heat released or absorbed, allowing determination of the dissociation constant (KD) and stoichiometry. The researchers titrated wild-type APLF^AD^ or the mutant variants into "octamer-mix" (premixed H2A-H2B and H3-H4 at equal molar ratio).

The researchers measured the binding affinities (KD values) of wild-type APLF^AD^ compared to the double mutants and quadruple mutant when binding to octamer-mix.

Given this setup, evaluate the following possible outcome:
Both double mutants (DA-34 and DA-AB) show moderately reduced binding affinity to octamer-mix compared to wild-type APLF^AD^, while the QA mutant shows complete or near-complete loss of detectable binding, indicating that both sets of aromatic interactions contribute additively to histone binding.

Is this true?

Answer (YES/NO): NO